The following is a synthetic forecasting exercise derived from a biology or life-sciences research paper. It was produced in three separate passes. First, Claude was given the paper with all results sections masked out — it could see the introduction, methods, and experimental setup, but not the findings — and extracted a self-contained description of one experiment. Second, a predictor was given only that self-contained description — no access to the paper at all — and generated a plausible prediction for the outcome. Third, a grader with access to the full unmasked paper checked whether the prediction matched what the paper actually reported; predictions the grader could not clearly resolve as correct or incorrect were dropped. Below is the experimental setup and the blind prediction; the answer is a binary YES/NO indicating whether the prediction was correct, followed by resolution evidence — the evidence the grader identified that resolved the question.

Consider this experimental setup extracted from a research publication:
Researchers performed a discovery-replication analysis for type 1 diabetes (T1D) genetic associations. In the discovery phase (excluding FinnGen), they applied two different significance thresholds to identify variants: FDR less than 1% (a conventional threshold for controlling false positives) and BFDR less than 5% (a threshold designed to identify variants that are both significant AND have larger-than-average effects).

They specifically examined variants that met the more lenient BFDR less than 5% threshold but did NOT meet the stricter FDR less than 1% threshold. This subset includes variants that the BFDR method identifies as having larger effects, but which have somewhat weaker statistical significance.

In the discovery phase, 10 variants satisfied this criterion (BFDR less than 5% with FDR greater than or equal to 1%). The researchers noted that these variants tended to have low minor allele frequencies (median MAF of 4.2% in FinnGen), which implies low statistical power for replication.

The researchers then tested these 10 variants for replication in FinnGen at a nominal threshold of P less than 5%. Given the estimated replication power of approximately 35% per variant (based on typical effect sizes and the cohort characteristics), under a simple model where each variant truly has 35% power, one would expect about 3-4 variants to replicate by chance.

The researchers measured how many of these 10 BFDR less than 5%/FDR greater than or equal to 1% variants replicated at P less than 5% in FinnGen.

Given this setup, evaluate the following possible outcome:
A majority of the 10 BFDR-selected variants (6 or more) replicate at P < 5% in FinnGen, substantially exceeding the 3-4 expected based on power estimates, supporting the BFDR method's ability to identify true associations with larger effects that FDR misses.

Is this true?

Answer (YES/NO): NO